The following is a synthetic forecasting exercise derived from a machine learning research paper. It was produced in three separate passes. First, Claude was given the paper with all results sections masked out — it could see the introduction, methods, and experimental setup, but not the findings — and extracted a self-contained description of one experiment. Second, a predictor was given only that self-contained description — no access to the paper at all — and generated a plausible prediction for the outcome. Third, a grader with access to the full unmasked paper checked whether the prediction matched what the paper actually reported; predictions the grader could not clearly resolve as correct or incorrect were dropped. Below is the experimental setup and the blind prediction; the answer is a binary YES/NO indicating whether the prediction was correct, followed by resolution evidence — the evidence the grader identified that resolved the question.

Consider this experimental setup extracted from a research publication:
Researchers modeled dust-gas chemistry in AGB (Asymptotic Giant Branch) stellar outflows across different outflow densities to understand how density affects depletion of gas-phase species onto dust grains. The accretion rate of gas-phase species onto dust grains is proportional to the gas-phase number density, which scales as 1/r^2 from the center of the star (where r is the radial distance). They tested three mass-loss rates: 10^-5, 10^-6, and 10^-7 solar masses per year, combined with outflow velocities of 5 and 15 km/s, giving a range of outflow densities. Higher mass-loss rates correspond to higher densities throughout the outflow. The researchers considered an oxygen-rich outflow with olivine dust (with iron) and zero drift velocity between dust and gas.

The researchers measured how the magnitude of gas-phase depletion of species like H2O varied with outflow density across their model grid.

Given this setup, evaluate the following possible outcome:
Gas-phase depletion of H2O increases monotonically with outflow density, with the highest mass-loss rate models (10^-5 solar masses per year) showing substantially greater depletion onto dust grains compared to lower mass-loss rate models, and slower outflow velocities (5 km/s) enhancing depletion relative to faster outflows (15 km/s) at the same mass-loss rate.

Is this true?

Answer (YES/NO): YES